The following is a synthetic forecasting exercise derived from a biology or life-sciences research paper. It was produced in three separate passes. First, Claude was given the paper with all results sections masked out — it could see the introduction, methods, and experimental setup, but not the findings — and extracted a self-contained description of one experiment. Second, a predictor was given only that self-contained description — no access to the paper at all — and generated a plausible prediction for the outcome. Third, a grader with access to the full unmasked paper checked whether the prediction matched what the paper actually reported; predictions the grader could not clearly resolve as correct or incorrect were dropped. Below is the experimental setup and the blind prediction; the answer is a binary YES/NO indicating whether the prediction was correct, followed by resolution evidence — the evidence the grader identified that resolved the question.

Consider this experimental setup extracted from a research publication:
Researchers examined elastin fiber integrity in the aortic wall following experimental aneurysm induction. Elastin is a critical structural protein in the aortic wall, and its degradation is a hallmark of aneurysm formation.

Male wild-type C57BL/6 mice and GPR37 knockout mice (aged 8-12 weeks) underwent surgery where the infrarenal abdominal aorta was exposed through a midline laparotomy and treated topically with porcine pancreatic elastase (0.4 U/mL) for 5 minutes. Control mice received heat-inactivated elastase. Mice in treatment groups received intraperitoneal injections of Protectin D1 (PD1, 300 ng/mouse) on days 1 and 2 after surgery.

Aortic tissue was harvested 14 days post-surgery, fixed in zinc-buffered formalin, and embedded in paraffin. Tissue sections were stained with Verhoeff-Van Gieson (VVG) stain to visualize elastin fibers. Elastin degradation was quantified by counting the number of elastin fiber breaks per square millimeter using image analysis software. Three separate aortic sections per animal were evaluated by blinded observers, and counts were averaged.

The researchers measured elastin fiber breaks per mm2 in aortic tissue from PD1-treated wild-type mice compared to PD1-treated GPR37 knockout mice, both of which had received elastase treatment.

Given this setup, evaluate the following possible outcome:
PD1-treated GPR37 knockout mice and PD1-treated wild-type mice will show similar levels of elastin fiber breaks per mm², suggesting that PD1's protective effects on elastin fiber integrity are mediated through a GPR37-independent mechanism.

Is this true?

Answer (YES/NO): NO